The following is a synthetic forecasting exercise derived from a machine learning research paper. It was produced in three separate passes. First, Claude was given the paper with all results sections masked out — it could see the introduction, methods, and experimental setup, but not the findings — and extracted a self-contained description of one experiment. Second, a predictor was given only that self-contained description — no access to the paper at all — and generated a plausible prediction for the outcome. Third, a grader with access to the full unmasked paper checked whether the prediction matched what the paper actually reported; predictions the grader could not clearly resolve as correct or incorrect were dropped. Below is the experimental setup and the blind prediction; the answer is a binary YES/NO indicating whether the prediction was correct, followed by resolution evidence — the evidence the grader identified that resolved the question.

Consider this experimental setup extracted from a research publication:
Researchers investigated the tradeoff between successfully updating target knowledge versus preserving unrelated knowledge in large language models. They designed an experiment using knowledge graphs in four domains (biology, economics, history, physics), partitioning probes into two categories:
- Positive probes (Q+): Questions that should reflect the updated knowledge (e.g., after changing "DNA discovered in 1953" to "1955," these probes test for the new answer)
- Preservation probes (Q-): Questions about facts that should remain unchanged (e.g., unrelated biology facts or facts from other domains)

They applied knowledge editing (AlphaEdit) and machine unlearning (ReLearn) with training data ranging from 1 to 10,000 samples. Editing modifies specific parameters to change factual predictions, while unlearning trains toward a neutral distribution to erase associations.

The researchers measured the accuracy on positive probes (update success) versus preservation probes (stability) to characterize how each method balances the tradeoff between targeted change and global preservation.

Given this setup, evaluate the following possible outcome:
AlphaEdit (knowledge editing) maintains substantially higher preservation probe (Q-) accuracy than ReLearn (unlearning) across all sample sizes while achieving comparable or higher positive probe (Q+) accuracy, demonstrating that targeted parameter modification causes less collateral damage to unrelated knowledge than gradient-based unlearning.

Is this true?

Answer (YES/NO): NO